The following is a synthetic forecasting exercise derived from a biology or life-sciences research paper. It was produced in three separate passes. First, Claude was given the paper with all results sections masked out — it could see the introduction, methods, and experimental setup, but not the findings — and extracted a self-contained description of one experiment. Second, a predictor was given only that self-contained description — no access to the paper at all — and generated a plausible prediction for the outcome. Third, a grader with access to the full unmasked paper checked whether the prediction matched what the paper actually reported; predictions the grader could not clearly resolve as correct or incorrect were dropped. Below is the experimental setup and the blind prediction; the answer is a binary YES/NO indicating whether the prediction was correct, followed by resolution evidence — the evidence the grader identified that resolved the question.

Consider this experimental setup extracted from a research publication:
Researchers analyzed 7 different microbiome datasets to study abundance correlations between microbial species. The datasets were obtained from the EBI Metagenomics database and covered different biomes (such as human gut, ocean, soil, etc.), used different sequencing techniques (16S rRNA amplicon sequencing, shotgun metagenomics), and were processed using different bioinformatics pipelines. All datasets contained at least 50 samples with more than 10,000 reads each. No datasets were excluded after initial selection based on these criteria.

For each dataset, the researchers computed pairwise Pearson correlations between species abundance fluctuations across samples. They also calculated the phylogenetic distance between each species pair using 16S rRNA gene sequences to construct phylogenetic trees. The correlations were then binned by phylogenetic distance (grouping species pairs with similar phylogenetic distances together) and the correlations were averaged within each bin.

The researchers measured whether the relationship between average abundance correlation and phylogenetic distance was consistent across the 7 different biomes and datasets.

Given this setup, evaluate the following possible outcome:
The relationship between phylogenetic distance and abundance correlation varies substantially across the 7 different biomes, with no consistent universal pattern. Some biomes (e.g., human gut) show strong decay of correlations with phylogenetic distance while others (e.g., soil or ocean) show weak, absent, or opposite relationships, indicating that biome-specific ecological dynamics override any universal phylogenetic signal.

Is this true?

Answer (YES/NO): NO